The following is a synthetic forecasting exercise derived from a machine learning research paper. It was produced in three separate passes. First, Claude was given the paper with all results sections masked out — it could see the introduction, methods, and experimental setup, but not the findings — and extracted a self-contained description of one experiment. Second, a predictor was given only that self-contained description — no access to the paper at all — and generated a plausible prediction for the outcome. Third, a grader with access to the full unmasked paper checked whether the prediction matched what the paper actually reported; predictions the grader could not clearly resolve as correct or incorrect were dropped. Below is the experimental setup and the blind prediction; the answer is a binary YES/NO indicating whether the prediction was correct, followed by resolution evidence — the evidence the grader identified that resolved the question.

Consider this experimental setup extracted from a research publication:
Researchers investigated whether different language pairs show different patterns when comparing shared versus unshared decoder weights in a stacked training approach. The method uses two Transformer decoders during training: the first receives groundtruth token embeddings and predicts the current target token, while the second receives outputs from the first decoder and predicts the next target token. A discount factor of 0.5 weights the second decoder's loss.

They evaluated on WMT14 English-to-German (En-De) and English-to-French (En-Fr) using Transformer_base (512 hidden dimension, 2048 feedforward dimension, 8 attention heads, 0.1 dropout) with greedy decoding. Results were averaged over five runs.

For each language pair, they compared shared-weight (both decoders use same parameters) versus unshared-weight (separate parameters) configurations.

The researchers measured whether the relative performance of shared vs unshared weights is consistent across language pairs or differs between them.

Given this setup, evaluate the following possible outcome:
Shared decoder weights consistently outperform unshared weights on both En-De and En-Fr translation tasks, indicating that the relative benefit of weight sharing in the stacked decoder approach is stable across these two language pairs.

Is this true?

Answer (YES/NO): NO